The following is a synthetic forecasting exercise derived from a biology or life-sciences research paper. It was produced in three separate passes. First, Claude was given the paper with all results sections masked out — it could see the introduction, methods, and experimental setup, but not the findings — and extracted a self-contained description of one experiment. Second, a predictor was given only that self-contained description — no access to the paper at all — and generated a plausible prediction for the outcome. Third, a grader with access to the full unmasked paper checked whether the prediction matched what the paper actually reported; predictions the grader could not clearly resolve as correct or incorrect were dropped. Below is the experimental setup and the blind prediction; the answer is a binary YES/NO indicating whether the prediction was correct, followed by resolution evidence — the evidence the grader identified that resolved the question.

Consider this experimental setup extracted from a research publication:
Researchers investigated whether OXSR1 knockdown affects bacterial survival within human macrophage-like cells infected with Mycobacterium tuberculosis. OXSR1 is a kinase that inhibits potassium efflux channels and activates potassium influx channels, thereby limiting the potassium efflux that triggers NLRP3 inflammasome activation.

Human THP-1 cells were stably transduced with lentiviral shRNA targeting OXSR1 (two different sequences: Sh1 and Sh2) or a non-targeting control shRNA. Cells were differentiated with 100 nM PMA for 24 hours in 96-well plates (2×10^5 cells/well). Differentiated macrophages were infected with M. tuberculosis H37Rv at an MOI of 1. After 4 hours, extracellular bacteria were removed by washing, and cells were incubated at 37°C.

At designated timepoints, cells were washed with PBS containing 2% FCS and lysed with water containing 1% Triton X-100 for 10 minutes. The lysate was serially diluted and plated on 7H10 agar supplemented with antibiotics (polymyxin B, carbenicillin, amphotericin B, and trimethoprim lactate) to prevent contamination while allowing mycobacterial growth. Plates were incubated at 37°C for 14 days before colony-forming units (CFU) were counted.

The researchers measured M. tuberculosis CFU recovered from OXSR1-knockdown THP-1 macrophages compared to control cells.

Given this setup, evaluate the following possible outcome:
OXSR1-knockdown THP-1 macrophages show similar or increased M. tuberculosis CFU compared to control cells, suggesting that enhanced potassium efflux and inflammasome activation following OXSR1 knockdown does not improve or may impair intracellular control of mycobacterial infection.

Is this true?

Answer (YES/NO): NO